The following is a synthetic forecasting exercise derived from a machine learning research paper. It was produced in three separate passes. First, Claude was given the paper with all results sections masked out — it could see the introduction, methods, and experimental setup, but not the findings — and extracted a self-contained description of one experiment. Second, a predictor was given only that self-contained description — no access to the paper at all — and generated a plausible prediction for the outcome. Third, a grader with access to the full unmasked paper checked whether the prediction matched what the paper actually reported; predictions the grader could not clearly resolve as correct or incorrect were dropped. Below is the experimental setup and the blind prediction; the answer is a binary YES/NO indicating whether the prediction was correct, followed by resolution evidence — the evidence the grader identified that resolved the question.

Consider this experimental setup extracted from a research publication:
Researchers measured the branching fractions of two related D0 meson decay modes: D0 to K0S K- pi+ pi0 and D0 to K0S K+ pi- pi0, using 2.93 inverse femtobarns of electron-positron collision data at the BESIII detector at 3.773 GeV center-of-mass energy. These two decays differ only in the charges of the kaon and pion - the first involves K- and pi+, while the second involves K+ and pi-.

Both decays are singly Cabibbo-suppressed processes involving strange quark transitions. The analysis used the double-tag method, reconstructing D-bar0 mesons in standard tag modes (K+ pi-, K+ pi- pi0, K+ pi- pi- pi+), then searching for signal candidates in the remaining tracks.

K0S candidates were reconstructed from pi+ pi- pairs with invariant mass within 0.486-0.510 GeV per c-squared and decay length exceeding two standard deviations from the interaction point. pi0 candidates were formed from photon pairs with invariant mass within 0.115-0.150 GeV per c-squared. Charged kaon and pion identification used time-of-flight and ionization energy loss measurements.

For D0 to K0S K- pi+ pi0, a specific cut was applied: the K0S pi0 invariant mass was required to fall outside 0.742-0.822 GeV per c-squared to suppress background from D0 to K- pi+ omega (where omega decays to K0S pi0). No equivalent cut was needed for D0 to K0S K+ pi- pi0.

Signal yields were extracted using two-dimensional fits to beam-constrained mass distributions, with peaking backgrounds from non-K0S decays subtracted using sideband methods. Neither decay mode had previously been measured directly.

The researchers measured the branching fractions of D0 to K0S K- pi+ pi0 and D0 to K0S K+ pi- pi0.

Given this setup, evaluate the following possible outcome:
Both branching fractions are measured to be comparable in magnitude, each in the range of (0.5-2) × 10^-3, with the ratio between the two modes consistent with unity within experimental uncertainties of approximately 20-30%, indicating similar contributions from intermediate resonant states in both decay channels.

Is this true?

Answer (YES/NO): NO